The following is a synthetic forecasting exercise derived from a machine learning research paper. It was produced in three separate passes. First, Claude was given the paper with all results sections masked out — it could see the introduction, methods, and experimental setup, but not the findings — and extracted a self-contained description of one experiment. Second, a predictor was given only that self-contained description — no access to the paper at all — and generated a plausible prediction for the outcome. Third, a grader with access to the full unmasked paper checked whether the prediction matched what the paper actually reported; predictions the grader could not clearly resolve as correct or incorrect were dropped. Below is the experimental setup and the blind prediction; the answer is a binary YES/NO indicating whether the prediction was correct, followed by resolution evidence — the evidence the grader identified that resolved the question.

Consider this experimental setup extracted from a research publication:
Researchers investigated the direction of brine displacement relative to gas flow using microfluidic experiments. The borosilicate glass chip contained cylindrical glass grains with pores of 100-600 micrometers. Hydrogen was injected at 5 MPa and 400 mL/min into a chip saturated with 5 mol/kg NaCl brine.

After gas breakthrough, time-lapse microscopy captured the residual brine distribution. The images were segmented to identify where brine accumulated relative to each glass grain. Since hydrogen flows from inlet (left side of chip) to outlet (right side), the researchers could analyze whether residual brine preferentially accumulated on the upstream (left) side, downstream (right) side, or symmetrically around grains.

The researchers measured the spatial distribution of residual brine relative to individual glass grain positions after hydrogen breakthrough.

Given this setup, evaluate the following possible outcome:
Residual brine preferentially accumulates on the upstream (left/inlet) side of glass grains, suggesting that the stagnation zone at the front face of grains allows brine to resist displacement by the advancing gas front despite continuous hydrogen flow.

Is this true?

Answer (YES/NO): NO